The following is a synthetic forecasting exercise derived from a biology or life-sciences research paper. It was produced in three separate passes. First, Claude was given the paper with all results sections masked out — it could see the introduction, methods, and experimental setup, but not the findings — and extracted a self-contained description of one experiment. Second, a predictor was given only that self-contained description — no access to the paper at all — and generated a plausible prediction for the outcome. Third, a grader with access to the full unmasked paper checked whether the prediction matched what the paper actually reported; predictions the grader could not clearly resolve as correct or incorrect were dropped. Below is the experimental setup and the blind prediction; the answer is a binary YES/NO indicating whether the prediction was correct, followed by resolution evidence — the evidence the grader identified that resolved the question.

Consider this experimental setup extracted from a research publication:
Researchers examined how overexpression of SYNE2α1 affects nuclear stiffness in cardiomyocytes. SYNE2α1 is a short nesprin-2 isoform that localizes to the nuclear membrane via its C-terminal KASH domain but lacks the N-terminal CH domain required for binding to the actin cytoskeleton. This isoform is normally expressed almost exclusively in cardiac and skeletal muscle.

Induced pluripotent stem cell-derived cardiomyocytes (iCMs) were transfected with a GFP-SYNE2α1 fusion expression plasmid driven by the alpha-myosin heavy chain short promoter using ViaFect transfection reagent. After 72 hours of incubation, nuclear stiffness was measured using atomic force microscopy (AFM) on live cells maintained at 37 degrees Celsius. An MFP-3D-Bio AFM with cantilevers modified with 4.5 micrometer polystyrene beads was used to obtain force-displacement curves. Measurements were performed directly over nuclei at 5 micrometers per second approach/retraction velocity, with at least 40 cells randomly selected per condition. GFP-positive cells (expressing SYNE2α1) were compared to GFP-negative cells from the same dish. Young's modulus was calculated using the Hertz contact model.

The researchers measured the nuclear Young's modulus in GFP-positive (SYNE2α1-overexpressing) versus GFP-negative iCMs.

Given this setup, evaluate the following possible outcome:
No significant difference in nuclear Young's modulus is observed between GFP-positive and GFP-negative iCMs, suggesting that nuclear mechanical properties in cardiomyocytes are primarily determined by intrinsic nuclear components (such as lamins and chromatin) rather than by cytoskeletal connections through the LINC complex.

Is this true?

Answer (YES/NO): NO